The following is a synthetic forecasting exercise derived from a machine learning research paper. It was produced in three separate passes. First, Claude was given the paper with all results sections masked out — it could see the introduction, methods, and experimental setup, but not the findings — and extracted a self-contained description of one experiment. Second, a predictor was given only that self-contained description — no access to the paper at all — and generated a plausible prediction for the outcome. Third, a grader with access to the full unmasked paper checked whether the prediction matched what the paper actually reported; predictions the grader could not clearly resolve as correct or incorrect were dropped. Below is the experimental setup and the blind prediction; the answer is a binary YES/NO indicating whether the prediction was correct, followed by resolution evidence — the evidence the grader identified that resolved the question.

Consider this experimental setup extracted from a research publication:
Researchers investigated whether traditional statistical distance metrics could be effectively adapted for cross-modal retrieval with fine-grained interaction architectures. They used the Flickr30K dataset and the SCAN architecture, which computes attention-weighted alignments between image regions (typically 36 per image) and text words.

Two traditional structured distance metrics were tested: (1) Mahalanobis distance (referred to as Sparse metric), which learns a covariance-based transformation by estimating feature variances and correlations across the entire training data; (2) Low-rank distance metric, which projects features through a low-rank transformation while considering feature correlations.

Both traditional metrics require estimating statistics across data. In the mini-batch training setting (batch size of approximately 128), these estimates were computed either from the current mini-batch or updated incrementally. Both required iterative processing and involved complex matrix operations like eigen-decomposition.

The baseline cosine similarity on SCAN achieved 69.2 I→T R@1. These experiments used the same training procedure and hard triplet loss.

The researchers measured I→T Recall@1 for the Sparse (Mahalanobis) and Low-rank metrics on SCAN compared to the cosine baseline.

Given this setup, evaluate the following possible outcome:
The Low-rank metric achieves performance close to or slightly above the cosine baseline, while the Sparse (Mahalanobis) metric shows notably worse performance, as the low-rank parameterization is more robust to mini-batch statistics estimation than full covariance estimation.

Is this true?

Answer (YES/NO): NO